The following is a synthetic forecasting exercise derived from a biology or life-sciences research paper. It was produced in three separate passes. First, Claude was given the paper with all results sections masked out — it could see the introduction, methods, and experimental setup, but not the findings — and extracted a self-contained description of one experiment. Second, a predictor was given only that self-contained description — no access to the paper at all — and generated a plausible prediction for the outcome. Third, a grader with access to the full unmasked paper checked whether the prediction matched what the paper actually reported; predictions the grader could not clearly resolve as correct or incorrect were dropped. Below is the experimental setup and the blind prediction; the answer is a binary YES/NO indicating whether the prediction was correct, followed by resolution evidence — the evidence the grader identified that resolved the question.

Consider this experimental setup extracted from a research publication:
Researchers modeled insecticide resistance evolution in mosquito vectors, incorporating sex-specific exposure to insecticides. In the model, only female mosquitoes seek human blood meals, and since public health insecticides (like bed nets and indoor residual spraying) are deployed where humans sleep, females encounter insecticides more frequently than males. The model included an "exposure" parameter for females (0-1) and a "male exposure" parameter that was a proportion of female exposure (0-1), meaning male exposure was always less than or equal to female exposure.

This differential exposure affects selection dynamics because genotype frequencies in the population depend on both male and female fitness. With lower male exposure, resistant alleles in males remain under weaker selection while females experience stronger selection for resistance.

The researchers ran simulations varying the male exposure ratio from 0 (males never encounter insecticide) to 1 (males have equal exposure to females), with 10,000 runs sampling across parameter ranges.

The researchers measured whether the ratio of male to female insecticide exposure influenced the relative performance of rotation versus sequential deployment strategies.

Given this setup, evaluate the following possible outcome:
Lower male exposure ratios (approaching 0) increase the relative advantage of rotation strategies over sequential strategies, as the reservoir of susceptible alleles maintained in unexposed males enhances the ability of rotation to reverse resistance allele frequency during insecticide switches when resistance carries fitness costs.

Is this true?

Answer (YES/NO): NO